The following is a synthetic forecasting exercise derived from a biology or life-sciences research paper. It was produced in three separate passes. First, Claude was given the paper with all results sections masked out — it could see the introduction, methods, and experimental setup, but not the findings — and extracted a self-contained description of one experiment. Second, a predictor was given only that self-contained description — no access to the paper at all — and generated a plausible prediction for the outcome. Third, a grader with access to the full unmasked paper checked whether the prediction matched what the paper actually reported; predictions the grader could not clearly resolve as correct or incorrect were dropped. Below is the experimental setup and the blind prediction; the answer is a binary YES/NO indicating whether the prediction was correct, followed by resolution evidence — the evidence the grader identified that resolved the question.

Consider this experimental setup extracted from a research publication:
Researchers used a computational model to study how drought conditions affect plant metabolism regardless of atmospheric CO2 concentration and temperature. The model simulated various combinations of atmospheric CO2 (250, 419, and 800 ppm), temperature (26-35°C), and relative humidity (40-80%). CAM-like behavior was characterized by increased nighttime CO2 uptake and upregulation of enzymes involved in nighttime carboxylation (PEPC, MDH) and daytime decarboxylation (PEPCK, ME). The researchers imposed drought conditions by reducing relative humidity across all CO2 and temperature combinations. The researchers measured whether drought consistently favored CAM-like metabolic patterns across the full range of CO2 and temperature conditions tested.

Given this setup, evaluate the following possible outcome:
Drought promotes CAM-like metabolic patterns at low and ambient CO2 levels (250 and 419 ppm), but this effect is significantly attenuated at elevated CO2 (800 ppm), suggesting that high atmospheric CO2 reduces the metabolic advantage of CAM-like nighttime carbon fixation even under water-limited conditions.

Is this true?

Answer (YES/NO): NO